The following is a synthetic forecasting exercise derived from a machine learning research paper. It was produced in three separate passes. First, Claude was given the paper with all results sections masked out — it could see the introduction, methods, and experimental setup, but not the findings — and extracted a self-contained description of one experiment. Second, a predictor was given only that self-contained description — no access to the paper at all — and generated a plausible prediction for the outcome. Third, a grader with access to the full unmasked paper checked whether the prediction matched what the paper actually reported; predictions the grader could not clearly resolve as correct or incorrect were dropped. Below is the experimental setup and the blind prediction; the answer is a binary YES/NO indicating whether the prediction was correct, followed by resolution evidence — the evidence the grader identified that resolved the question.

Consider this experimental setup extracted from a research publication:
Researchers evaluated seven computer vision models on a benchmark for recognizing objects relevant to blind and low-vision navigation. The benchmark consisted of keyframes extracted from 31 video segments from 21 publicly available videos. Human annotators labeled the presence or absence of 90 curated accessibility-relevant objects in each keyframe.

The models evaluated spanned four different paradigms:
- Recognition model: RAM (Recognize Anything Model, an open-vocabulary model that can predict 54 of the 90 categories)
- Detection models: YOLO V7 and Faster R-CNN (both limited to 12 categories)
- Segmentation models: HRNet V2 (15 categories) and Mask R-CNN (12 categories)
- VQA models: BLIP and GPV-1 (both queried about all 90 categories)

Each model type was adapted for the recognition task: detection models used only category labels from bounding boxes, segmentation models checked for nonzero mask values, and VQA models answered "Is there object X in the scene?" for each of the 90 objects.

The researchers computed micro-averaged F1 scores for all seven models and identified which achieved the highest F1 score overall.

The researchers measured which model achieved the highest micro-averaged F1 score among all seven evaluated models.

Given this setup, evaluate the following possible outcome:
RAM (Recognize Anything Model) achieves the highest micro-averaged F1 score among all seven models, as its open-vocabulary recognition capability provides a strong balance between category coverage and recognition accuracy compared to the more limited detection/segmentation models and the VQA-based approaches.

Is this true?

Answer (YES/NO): NO